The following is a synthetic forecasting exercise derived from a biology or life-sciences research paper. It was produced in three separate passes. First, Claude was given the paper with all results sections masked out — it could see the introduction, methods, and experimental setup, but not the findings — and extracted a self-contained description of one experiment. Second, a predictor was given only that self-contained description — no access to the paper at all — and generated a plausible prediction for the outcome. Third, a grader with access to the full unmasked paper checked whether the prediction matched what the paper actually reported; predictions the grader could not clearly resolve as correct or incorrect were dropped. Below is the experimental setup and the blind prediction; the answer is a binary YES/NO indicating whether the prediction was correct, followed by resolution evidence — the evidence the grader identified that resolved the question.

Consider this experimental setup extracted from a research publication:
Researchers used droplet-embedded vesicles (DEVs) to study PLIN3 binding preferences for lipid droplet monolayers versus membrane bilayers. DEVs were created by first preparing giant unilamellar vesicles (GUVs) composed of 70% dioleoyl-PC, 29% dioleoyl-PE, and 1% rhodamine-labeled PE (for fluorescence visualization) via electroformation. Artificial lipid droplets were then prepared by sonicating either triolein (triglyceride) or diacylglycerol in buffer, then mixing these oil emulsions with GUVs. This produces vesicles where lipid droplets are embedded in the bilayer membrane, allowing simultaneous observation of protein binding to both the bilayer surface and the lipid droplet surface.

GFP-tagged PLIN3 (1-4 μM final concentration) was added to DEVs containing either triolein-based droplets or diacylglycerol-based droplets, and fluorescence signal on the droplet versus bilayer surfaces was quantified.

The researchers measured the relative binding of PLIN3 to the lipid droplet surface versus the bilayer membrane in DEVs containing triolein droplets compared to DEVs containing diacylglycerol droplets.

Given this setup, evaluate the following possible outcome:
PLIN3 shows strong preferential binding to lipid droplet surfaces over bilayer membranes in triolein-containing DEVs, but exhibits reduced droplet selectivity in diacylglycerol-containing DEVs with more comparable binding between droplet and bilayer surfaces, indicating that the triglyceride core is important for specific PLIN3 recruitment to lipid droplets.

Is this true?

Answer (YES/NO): YES